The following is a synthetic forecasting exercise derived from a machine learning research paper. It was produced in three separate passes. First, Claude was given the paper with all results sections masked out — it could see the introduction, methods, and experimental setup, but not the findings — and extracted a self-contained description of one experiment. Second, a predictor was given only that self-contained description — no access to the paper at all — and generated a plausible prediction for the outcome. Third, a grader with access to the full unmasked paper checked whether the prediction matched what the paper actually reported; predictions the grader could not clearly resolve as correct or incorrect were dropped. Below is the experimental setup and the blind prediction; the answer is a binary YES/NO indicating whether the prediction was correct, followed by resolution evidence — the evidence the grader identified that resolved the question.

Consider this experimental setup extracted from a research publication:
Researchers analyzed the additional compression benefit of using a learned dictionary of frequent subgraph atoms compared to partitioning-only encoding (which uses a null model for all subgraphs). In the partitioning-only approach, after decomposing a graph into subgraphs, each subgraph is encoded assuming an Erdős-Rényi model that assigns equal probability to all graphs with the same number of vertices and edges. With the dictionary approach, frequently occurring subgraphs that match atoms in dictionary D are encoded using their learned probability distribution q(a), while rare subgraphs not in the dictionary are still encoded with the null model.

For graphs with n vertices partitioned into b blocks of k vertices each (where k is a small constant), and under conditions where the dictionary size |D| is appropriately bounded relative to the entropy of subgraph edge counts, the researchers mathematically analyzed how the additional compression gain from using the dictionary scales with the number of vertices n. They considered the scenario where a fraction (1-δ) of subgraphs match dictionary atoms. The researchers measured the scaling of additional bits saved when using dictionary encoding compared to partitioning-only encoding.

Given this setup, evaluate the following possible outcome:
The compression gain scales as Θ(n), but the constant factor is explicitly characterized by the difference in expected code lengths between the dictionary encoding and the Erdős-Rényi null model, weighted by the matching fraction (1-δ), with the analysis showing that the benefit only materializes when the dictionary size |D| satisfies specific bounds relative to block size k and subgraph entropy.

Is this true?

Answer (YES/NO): YES